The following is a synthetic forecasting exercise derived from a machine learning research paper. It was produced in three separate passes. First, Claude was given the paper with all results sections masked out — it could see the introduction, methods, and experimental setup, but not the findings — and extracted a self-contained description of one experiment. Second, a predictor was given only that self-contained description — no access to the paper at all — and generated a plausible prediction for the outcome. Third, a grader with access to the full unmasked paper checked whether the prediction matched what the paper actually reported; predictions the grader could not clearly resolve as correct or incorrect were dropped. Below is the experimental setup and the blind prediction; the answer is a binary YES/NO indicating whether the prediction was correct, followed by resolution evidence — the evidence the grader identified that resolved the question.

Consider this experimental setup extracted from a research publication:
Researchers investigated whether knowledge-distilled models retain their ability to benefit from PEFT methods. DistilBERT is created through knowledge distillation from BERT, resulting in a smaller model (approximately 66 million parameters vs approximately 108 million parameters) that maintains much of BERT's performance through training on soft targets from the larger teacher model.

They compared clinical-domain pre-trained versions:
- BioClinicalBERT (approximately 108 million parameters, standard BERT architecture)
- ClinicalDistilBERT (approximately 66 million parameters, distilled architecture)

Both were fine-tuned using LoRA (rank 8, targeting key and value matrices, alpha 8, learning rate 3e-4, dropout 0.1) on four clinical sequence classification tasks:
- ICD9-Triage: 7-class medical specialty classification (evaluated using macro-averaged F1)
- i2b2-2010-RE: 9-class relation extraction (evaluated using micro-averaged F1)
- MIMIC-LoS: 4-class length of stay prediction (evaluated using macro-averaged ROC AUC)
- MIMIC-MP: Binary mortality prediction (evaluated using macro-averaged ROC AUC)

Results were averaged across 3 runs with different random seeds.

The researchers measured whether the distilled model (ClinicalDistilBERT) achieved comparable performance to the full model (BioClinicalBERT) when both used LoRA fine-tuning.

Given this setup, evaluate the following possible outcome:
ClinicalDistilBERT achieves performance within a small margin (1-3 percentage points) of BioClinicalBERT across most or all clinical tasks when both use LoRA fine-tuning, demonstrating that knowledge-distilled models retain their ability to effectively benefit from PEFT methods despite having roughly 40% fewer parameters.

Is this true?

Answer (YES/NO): NO